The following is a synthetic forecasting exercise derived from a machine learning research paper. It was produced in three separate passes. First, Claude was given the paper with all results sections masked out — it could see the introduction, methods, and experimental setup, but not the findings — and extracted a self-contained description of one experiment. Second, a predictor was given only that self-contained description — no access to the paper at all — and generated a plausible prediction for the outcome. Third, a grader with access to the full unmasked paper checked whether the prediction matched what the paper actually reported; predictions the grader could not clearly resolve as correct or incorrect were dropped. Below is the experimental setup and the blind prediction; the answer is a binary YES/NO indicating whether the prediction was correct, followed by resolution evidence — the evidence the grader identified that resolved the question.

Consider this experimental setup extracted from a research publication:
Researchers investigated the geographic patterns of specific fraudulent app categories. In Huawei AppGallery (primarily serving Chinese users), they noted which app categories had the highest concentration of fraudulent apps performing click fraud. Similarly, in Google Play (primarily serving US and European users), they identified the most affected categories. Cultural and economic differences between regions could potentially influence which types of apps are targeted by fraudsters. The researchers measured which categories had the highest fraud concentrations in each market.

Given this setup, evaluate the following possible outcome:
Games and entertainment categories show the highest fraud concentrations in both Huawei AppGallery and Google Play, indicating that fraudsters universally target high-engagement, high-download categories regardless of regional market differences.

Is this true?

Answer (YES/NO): NO